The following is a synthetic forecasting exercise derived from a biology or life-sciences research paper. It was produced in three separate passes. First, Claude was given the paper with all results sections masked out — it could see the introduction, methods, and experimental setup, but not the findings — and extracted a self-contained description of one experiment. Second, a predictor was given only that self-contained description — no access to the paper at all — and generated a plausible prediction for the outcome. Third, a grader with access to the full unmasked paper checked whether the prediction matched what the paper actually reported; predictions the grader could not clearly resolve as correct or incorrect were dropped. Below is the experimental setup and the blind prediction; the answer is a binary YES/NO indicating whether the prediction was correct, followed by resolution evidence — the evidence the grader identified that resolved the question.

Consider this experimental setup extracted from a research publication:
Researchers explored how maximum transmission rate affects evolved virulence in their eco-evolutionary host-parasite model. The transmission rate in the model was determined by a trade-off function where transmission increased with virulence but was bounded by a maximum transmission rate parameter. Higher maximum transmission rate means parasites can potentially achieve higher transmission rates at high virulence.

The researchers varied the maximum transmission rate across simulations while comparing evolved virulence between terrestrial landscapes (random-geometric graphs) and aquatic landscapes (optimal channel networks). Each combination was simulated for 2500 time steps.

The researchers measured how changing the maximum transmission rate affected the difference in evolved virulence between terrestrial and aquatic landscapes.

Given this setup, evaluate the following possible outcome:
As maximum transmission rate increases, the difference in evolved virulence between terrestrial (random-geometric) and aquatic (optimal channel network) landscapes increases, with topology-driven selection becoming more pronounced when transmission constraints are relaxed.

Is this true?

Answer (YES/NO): YES